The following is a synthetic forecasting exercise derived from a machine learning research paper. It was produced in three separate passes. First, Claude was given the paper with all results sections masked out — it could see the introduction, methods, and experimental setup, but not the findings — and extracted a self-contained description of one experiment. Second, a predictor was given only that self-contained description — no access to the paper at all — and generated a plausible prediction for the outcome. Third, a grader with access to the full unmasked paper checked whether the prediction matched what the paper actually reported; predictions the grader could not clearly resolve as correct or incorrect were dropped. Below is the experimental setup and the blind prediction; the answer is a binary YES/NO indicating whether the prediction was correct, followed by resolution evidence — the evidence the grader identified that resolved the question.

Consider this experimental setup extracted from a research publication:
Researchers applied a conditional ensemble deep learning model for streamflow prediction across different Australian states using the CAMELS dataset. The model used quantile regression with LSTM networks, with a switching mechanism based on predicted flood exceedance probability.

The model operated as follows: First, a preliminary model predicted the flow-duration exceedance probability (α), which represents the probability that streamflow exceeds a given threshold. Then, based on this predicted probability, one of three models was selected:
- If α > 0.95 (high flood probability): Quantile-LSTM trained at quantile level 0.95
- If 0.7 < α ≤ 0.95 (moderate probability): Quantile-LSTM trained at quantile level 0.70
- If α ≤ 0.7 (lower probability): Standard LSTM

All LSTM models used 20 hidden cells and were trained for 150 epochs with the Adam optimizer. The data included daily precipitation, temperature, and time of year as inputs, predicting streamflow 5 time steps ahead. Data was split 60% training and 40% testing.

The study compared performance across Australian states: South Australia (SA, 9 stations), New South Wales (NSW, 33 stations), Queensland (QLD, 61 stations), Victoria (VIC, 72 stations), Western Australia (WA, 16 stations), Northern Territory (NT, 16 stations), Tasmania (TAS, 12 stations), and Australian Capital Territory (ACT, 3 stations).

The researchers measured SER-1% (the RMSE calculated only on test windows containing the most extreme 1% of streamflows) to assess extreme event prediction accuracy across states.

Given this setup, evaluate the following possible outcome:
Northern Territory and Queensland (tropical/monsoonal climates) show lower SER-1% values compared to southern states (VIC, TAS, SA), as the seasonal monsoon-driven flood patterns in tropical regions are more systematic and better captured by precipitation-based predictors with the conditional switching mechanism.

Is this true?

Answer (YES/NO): NO